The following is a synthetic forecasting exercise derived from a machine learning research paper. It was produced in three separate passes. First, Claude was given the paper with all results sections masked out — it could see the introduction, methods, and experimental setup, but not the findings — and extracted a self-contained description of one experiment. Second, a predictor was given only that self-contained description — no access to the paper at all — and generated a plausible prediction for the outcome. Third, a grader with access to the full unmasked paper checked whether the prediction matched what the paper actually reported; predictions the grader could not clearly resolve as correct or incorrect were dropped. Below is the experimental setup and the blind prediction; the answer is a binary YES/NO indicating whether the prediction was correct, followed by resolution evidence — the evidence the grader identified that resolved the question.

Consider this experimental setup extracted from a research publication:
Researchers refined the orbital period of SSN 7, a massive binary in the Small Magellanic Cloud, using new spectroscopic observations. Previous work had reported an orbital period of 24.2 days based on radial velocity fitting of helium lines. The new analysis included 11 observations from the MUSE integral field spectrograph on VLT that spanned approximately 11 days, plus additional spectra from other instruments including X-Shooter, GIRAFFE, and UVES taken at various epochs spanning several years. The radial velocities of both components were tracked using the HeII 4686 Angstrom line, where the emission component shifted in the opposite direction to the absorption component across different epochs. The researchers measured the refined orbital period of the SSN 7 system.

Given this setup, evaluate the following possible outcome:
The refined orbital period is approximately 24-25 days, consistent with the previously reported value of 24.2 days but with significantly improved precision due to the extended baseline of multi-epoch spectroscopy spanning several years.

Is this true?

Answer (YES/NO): NO